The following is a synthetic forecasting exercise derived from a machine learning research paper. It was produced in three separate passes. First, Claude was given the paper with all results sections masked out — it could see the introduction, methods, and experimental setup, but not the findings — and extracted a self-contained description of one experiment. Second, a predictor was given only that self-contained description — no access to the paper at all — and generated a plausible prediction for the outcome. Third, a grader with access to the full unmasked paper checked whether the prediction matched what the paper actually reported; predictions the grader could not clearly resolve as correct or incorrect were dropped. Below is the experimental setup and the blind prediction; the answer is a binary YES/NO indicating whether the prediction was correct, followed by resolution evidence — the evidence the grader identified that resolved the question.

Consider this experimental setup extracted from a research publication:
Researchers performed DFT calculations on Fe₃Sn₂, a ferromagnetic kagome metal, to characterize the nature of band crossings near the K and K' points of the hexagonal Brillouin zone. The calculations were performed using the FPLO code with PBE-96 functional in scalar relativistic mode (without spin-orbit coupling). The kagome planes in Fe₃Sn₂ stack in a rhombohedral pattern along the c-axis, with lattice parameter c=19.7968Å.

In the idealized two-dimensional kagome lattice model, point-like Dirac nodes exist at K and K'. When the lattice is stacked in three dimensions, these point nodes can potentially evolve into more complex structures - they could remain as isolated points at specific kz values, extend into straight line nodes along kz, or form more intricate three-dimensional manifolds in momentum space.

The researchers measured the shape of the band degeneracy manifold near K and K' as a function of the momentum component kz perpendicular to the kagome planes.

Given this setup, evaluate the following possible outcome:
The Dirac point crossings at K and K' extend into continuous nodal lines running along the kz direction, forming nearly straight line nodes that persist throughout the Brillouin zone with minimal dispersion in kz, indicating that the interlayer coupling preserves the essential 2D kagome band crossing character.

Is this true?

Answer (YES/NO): NO